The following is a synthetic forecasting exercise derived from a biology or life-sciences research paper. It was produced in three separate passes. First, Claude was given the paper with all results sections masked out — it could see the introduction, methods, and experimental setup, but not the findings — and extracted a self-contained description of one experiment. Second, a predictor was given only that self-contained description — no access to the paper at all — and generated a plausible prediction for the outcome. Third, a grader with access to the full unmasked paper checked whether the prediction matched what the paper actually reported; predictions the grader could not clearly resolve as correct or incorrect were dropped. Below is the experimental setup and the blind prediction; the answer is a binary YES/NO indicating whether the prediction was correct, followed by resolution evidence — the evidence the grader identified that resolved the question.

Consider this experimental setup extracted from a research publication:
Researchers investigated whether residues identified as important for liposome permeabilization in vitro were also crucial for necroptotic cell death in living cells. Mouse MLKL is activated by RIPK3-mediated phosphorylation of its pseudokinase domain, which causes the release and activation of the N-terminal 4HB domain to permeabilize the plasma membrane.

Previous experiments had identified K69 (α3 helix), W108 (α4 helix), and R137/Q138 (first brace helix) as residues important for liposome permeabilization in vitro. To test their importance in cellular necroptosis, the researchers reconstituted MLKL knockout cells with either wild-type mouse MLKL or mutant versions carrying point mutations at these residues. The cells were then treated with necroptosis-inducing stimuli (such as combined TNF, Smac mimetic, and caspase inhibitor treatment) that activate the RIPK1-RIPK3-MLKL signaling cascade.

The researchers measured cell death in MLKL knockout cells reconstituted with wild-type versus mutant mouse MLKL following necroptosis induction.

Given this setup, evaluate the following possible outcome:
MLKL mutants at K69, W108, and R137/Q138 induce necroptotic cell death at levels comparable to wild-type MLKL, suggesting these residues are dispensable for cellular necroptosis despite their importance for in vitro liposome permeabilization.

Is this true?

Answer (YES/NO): NO